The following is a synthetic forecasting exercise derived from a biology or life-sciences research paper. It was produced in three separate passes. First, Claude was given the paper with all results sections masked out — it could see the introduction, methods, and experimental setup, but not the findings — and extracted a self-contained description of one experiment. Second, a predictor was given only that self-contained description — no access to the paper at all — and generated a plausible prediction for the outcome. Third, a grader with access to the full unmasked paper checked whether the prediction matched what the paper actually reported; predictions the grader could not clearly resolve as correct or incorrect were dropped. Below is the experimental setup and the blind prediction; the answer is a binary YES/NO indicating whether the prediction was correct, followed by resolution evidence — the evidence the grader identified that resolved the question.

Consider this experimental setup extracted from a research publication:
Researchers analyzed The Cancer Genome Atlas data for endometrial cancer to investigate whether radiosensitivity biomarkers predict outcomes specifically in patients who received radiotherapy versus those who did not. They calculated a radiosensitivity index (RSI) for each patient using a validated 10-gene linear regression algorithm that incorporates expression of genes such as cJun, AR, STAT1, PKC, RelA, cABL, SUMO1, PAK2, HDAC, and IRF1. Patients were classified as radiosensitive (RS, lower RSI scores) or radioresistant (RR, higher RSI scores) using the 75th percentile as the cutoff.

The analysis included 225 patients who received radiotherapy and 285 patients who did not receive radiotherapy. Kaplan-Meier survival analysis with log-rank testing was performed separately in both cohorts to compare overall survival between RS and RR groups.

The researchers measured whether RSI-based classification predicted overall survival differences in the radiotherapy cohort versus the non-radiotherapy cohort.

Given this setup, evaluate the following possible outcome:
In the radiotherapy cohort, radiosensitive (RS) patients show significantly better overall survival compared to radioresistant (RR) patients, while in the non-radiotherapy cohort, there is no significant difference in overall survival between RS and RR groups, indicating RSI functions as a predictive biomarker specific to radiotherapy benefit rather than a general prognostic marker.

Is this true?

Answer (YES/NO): YES